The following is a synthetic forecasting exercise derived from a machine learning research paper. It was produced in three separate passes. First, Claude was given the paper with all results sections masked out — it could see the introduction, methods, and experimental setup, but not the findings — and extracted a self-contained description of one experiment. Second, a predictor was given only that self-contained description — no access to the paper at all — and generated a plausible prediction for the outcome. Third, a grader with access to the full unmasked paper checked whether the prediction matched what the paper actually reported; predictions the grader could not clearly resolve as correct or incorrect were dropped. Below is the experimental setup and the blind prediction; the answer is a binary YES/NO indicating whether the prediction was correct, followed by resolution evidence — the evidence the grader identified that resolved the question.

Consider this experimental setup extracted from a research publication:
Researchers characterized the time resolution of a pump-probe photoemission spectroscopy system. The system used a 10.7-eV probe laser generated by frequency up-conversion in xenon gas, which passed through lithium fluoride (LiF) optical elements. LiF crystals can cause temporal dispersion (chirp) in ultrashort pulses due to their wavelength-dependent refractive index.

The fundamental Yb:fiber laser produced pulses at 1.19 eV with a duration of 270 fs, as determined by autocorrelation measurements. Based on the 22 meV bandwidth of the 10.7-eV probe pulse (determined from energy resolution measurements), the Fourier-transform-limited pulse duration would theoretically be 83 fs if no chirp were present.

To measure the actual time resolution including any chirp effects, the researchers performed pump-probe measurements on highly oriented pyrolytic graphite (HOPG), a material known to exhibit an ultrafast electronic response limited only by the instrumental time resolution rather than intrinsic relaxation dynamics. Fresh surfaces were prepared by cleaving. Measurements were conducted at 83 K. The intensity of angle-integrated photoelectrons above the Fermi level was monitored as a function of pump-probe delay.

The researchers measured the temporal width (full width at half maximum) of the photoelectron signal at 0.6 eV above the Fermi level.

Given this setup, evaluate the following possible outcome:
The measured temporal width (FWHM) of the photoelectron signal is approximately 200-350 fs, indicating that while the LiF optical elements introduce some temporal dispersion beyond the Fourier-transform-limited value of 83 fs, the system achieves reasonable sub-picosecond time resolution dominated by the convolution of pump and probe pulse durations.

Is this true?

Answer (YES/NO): NO